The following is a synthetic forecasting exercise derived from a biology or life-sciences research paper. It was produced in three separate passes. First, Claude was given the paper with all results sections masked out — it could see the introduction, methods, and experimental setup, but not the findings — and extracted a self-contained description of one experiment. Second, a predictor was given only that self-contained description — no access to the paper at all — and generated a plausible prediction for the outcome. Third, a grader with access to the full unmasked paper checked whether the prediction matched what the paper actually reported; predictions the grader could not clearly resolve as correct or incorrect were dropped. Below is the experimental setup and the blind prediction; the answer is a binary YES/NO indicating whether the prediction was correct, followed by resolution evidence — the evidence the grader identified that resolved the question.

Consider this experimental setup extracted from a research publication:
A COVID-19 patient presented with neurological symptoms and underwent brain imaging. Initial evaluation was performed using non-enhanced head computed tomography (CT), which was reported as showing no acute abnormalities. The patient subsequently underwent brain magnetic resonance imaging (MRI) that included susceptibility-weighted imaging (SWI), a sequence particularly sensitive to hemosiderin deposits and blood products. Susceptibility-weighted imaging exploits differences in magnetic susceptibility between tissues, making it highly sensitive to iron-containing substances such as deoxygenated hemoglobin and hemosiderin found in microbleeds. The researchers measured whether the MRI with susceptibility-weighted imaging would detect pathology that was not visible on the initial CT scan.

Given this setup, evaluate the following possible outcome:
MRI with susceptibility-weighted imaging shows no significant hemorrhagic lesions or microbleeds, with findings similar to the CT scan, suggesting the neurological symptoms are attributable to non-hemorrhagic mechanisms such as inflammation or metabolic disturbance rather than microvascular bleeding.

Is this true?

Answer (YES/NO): NO